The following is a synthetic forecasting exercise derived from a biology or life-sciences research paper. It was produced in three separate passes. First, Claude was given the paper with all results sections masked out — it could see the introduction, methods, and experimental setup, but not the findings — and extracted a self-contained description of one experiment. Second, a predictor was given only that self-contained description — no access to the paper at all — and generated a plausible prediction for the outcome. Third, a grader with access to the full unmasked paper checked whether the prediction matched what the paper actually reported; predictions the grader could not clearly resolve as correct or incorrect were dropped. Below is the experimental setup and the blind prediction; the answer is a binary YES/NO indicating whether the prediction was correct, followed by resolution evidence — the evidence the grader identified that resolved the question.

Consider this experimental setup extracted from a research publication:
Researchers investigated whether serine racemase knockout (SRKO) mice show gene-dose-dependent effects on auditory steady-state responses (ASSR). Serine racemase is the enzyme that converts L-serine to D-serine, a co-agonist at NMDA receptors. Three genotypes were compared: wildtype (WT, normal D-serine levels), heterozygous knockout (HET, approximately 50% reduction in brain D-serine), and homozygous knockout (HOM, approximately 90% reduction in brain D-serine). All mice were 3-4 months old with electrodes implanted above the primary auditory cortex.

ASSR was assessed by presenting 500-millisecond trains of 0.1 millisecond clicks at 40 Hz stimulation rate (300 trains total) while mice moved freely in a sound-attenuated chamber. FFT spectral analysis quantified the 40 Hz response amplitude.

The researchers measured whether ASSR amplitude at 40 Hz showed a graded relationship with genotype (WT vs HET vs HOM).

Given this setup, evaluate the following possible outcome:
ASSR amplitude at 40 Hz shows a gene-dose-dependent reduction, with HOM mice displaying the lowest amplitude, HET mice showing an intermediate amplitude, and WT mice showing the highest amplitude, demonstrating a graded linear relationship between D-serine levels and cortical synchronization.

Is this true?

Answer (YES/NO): NO